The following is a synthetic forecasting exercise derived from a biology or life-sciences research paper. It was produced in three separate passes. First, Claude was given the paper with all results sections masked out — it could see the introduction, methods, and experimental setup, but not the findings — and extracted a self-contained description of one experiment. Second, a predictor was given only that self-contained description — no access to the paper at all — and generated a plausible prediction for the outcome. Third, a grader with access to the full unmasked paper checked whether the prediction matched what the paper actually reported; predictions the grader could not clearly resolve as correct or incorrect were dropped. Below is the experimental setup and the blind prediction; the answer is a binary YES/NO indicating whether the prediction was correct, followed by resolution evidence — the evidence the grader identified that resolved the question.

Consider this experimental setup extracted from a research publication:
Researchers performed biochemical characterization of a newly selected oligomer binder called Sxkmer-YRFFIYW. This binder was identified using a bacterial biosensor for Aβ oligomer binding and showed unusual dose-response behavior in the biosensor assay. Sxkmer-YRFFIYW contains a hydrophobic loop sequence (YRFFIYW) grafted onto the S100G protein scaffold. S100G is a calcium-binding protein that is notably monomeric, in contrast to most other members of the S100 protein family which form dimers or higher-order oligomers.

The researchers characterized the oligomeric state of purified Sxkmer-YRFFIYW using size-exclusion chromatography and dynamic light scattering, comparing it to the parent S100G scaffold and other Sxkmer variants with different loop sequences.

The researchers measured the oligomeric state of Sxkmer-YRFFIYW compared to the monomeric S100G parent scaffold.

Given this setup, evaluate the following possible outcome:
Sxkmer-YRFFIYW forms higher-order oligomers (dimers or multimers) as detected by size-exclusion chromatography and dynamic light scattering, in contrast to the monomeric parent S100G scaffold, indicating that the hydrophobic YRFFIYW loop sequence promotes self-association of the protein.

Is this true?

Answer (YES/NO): YES